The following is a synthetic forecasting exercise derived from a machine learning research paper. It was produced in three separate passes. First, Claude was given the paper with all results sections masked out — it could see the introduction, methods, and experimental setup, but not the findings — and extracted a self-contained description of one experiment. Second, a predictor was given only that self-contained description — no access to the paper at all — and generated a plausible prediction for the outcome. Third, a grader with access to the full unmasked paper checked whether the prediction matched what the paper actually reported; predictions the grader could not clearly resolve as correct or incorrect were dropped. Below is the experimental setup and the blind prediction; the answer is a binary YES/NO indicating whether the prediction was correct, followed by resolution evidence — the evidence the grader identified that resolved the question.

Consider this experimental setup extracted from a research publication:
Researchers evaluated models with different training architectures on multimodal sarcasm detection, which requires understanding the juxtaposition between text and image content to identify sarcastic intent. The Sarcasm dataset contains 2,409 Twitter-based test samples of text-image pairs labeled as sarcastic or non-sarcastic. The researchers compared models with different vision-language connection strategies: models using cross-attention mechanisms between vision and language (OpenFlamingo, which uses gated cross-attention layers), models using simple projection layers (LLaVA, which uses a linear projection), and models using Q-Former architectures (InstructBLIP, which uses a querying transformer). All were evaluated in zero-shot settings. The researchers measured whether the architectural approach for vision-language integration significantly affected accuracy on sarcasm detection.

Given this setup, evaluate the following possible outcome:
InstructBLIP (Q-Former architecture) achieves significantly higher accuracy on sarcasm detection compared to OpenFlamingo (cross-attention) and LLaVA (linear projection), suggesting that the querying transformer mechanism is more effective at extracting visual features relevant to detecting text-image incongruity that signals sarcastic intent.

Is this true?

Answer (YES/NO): YES